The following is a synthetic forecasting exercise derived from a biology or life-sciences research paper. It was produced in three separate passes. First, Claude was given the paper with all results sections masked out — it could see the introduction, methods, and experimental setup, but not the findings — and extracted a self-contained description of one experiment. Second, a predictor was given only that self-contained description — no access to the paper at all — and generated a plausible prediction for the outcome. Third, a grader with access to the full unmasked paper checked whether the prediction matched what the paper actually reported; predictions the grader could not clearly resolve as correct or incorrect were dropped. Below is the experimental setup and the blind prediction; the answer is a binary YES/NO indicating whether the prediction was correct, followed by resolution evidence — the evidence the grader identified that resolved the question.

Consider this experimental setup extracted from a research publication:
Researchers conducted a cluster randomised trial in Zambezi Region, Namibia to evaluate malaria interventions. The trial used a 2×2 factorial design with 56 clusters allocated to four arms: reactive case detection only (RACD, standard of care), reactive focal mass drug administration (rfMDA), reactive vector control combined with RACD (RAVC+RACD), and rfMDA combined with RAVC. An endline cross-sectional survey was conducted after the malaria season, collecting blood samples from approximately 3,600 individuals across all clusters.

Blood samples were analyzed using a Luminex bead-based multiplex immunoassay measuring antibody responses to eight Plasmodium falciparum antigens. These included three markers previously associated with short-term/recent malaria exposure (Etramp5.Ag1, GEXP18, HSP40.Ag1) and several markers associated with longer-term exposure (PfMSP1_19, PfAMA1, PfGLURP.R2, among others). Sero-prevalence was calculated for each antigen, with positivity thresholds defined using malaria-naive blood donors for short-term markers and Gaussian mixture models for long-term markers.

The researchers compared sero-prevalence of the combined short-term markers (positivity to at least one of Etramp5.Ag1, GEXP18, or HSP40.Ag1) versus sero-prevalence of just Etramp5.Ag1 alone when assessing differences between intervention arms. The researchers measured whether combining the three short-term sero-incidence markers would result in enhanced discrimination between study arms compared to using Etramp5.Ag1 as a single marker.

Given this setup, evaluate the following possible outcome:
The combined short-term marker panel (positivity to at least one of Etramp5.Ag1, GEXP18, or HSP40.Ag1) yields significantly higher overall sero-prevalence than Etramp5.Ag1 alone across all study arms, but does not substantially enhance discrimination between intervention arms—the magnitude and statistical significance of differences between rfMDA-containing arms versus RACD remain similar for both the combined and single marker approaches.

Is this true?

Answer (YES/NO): NO